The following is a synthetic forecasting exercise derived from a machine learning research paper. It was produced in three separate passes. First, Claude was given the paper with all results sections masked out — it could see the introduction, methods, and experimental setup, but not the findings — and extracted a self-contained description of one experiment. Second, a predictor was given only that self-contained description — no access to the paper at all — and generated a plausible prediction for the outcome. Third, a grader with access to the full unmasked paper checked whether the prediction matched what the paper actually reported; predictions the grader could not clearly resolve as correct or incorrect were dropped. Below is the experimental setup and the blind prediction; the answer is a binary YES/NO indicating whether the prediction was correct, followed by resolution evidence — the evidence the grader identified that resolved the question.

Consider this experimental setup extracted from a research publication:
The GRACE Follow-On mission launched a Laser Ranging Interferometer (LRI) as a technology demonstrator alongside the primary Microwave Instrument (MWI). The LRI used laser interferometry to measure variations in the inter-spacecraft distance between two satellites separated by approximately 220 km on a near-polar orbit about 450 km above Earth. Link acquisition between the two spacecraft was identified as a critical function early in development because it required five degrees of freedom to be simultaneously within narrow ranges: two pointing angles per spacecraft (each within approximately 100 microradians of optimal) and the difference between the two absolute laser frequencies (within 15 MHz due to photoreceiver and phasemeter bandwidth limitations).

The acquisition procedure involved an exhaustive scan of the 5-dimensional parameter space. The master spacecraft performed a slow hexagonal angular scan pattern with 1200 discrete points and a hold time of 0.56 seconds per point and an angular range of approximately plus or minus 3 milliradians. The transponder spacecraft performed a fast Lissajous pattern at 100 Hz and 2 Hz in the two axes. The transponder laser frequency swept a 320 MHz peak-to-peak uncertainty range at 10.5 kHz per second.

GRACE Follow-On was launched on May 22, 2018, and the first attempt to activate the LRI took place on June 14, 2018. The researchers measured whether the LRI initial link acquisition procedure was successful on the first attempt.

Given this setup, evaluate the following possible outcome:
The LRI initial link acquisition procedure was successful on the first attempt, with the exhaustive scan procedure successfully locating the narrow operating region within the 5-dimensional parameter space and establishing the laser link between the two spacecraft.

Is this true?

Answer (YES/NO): YES